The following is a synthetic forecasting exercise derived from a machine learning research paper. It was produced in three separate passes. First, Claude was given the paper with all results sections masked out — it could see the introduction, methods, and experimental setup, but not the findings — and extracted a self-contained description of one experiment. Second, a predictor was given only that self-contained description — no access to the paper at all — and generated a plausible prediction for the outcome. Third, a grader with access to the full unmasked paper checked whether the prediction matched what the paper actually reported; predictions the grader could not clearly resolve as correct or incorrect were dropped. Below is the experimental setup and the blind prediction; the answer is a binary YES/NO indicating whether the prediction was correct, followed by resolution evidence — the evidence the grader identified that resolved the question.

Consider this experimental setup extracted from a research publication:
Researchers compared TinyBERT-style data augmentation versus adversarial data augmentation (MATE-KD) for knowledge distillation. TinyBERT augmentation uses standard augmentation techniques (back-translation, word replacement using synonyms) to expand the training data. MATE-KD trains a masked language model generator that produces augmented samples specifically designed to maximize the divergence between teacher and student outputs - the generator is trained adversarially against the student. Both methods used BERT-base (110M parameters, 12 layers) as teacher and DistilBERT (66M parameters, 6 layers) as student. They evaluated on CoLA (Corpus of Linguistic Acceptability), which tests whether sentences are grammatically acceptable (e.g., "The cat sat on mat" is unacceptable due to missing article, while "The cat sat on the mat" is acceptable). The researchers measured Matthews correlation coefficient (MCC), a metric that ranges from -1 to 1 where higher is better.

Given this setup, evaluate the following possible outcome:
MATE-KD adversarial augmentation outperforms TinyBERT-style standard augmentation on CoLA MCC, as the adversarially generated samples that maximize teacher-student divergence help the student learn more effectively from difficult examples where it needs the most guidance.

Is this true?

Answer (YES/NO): YES